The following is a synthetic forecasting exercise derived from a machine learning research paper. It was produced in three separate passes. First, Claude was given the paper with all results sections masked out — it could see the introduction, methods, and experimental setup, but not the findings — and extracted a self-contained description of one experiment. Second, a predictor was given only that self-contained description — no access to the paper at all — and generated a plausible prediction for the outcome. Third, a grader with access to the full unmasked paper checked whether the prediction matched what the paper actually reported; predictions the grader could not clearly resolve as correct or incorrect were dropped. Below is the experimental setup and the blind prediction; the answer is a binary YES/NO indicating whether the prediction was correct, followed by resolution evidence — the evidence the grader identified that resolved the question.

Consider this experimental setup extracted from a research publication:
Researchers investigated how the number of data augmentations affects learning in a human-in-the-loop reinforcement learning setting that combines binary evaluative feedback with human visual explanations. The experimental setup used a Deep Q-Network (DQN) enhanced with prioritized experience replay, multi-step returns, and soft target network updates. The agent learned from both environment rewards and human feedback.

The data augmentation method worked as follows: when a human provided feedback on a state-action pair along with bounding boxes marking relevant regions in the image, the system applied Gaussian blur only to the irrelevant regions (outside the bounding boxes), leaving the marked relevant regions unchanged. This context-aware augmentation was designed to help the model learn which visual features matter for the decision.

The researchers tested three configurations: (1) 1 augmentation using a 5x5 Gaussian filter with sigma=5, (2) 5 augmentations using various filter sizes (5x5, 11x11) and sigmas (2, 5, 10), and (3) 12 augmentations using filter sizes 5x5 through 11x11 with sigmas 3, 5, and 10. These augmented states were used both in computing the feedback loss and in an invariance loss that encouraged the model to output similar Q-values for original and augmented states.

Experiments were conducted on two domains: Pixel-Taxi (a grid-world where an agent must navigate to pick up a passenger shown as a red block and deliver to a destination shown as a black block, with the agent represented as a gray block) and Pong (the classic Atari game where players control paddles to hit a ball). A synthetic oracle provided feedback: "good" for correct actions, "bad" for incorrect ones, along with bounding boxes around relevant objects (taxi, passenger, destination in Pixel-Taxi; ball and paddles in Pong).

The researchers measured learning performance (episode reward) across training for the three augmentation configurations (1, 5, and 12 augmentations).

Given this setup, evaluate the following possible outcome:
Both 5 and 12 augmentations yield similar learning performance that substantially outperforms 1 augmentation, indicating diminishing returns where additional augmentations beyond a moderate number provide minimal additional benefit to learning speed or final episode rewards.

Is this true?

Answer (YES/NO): NO